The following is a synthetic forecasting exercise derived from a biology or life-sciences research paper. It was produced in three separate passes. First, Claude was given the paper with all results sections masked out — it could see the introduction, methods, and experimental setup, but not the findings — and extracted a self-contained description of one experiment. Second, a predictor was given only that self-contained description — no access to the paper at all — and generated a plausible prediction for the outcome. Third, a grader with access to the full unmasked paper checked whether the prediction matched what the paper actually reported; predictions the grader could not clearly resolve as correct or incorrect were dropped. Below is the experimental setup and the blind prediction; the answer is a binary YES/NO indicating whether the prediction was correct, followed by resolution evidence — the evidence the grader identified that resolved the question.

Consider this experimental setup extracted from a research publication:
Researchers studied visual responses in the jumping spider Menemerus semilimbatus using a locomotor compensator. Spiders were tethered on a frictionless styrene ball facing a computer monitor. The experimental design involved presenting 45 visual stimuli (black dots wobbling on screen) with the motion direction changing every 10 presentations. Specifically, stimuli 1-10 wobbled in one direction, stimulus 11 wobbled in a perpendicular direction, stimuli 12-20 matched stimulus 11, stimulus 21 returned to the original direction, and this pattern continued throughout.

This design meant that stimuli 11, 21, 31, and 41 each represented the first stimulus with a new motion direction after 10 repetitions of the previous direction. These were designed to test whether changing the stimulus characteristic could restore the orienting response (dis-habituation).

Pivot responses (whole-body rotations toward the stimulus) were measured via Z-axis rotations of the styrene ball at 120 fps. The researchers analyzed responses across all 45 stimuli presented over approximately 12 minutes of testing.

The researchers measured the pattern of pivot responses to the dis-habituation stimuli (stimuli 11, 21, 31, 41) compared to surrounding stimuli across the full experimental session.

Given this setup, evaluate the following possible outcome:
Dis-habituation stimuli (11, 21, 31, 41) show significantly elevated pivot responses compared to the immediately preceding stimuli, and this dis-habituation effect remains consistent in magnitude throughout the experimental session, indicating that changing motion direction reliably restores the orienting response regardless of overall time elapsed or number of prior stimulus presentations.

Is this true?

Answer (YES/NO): NO